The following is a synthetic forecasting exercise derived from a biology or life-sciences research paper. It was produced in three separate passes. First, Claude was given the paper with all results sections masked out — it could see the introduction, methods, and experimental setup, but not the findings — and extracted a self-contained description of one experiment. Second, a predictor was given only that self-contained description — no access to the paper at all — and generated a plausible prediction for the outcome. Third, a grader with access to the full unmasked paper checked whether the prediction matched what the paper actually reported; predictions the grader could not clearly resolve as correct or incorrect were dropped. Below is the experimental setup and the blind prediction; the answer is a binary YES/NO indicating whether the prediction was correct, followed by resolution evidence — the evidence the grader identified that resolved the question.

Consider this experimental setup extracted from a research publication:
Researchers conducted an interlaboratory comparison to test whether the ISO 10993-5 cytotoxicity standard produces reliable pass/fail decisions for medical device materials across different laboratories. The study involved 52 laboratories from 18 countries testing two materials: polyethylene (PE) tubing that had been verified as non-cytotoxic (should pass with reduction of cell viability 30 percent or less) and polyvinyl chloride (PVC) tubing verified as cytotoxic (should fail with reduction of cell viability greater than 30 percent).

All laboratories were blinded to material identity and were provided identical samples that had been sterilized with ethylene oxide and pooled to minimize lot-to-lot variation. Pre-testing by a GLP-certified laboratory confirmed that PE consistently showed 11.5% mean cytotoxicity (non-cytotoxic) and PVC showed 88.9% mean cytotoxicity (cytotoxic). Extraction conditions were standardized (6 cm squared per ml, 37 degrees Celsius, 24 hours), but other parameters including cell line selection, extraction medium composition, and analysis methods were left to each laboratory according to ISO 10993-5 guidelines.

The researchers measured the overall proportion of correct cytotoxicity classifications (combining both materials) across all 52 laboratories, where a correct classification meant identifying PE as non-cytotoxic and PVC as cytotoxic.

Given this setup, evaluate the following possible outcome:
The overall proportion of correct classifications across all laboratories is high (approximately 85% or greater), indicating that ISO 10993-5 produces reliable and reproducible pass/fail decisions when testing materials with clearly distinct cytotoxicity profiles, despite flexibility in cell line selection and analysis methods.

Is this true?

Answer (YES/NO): NO